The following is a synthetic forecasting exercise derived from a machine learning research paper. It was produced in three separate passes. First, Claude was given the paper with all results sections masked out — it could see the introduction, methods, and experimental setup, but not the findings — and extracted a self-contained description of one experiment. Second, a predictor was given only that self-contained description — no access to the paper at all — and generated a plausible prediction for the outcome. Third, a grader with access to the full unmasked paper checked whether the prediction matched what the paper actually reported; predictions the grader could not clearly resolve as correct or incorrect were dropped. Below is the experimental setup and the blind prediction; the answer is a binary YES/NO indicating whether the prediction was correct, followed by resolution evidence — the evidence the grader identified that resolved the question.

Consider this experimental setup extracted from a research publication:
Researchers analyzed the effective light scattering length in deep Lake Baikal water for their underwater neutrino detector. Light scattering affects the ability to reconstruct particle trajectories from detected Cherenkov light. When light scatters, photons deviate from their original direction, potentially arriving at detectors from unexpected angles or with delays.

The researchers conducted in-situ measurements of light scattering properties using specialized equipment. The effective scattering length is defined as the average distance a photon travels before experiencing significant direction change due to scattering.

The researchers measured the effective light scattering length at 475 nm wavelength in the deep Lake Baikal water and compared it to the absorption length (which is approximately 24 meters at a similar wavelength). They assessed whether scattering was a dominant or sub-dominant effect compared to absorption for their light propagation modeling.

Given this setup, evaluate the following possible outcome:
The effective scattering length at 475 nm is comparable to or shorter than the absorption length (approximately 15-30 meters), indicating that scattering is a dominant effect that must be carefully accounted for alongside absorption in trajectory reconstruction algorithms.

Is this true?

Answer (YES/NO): NO